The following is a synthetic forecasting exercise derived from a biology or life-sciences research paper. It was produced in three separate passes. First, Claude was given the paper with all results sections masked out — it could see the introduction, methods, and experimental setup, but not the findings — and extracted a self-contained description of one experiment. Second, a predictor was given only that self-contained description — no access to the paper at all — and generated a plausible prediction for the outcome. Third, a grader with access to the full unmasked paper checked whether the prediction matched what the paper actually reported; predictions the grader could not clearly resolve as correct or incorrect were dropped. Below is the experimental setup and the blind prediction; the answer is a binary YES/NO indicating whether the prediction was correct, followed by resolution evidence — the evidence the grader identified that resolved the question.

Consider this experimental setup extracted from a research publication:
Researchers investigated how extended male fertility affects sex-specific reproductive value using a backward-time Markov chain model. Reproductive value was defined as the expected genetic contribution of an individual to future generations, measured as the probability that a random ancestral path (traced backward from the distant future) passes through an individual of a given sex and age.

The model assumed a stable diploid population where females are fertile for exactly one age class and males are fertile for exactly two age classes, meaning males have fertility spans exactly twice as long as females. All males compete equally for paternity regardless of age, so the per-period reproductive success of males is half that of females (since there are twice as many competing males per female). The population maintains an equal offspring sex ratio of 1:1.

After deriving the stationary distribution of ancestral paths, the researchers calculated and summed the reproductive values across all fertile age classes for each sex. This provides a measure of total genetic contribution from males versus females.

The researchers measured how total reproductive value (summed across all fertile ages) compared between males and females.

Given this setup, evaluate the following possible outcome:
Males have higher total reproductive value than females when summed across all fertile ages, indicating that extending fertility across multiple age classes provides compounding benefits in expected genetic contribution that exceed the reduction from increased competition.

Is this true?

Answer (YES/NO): YES